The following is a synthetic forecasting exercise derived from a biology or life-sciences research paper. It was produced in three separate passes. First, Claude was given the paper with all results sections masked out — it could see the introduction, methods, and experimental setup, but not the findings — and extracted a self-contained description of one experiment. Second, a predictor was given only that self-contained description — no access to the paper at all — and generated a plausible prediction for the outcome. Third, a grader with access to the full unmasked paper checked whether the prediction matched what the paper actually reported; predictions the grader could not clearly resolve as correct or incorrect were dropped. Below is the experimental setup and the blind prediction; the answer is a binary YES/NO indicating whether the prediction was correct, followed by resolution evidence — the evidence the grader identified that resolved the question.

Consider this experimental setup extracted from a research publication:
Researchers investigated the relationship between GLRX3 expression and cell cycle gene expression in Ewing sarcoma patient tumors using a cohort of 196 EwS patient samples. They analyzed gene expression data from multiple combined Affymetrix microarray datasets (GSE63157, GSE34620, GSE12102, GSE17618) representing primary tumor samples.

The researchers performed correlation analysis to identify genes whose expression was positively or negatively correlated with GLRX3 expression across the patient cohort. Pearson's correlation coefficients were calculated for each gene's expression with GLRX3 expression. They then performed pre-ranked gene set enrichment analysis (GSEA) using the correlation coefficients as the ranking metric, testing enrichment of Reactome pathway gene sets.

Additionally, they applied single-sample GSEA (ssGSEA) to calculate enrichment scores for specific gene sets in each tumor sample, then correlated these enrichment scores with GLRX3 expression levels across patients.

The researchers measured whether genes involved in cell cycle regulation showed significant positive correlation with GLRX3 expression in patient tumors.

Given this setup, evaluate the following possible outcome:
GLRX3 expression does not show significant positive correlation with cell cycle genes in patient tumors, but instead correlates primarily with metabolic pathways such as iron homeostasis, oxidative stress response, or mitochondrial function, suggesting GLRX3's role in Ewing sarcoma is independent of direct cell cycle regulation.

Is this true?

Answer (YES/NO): NO